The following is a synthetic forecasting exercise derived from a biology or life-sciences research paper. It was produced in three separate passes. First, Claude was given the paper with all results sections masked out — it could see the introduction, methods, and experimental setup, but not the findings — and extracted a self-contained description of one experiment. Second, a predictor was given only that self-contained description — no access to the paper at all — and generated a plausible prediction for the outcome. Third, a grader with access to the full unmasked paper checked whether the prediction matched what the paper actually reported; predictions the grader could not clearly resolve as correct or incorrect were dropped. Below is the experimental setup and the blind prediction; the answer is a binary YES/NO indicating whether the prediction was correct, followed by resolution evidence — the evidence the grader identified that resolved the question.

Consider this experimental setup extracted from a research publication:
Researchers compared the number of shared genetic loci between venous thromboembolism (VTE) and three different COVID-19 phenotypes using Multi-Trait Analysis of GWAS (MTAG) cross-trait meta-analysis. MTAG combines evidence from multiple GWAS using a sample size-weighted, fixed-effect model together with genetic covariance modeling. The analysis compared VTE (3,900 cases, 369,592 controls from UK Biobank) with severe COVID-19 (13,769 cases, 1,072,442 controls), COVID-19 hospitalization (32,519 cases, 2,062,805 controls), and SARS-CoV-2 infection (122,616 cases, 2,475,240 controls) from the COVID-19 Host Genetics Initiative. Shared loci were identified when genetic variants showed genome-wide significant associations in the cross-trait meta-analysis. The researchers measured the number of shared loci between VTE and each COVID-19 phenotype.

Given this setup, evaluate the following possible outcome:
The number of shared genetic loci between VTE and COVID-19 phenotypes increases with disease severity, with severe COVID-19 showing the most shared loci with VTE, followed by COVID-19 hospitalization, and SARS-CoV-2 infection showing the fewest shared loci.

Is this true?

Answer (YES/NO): NO